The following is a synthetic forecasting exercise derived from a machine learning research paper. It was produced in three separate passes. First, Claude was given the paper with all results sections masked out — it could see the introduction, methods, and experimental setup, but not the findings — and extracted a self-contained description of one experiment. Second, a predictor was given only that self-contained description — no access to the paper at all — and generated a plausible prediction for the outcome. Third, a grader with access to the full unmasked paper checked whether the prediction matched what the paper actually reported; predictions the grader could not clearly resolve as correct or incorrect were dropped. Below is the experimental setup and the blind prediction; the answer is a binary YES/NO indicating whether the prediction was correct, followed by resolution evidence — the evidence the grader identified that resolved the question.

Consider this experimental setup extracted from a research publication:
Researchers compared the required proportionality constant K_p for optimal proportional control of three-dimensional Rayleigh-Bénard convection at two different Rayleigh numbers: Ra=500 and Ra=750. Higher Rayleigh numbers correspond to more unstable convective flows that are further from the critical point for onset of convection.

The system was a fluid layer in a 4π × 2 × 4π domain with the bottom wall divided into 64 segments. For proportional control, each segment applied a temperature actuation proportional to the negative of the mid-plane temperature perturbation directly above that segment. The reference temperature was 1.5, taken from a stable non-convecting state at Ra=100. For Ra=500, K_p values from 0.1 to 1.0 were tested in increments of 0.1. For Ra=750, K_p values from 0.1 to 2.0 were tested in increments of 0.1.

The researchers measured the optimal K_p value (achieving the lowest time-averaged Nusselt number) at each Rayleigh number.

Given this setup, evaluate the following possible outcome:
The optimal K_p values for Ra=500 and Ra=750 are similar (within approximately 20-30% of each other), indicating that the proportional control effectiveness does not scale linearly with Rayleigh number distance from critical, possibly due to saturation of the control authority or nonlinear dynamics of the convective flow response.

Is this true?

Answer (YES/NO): NO